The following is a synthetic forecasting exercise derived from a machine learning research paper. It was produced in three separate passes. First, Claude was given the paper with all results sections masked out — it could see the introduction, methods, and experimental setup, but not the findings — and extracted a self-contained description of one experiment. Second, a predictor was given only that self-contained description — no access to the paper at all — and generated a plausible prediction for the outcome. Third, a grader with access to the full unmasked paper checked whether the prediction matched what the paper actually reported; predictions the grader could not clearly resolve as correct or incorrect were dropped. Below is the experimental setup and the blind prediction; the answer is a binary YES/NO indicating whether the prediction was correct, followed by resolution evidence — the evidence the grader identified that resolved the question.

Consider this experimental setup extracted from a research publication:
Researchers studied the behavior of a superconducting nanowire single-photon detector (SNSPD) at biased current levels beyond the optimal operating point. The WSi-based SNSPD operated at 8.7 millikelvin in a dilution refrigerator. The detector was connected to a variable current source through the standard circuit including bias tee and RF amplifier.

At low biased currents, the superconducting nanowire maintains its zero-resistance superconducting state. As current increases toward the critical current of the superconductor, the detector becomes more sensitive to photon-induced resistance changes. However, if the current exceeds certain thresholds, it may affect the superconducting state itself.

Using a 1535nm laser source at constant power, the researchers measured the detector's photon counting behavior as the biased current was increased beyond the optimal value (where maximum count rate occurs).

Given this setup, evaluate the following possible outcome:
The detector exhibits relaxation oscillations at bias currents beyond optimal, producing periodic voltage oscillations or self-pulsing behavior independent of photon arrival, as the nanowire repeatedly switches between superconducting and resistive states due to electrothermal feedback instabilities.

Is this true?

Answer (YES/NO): NO